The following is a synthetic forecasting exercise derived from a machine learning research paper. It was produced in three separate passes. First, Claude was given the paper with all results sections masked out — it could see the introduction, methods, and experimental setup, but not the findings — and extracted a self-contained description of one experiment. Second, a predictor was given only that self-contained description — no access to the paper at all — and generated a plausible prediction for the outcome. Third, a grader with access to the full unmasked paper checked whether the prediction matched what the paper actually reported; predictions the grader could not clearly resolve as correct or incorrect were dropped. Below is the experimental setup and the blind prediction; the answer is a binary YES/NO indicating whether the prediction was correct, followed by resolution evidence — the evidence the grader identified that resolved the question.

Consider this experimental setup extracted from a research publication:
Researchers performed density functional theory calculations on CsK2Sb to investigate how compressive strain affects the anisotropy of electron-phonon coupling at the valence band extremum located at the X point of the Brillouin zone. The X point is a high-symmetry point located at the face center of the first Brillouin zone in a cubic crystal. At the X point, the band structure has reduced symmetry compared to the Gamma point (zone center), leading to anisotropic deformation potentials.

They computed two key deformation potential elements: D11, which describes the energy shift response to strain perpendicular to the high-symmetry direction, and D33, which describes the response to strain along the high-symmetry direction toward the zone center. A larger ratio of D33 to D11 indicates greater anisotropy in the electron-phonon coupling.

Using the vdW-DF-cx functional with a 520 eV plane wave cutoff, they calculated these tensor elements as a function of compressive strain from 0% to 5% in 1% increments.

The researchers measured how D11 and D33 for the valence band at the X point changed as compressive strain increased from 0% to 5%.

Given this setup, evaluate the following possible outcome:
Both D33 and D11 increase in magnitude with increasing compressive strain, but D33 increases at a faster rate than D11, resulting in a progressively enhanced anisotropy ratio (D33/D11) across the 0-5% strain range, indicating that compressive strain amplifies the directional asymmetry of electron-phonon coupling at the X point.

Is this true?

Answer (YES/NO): NO